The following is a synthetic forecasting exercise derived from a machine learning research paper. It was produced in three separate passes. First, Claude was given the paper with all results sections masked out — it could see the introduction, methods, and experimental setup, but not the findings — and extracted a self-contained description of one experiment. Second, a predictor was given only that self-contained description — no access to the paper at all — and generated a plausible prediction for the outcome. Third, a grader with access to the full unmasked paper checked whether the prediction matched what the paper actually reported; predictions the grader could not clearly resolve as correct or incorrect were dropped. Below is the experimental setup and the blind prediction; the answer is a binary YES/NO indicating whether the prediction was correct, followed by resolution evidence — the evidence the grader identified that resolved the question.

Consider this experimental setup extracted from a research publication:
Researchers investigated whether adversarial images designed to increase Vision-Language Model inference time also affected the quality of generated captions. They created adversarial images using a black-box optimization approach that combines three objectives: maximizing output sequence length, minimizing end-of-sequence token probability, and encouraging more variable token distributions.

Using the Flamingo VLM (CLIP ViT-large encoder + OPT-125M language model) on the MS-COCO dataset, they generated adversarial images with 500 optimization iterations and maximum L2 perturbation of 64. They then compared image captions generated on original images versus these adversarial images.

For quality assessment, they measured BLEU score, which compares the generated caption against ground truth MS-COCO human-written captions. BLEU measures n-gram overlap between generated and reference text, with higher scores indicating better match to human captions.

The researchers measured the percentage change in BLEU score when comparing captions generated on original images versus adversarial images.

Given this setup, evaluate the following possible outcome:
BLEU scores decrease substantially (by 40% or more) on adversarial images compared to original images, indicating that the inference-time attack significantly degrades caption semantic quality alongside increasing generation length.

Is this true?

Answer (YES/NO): NO